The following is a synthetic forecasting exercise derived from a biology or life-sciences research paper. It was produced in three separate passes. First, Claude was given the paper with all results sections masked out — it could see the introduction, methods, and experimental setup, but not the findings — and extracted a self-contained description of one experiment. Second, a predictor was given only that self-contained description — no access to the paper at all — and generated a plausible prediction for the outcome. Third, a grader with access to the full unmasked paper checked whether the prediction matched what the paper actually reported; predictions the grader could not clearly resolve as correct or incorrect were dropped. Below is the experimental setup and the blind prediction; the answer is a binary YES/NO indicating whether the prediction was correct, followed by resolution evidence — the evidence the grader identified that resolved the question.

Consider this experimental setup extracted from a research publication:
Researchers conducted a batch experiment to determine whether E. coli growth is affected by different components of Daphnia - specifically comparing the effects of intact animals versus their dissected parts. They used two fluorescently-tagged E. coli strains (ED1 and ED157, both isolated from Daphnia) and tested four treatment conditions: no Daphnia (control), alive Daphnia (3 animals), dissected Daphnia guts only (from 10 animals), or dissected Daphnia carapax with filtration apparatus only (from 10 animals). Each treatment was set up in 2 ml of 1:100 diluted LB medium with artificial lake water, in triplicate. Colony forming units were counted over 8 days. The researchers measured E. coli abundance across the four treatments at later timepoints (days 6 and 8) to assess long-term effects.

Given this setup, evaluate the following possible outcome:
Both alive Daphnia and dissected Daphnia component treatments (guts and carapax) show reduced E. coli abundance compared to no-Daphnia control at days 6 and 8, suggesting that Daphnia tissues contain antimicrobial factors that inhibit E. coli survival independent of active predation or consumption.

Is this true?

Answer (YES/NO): NO